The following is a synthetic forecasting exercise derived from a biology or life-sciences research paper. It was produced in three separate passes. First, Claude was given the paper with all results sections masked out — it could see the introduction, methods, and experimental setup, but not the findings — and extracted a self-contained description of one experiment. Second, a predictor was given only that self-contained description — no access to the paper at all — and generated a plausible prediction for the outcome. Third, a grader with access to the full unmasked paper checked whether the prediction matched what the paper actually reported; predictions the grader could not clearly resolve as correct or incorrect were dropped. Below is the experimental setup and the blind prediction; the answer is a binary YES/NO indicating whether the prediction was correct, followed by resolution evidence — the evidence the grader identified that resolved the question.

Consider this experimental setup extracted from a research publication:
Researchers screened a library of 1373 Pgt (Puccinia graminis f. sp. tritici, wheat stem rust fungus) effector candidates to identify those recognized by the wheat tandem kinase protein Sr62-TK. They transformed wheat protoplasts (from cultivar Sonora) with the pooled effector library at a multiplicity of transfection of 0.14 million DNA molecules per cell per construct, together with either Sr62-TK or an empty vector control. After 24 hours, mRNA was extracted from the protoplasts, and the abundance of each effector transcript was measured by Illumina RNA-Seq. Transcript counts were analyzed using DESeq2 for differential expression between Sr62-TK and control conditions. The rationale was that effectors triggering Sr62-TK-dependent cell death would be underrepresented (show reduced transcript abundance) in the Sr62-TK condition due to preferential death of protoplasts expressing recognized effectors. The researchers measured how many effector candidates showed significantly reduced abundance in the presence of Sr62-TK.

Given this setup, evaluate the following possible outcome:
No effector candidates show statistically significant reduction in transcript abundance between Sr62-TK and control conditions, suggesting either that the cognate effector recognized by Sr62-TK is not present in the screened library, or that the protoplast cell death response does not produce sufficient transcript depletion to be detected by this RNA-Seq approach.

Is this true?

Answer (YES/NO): NO